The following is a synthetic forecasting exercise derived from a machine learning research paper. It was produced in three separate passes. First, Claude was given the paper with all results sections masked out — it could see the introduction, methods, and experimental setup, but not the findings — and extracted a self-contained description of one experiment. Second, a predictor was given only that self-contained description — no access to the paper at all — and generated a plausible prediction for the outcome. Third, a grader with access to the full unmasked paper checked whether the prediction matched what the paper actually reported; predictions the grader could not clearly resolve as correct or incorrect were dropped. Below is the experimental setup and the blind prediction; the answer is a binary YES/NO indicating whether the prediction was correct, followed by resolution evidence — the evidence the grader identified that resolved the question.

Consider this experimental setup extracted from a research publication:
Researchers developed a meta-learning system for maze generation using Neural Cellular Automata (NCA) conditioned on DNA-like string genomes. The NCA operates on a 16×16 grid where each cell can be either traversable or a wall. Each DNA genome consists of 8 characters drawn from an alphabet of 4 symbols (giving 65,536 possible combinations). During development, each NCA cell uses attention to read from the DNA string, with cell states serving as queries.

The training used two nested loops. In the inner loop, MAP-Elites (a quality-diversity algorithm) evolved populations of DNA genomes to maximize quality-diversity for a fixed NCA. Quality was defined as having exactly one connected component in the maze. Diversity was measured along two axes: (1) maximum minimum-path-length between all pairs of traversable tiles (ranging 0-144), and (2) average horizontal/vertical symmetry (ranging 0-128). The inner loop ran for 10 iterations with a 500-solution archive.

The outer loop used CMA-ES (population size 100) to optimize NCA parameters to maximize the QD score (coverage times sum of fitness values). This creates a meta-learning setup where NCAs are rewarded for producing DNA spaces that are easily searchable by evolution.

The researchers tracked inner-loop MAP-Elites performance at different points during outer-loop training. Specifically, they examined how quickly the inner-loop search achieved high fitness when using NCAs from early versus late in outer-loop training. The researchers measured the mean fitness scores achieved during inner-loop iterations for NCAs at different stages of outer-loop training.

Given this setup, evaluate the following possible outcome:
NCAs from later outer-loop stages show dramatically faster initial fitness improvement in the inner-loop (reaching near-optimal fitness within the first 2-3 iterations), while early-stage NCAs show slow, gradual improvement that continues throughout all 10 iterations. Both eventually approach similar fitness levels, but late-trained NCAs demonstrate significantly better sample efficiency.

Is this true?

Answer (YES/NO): NO